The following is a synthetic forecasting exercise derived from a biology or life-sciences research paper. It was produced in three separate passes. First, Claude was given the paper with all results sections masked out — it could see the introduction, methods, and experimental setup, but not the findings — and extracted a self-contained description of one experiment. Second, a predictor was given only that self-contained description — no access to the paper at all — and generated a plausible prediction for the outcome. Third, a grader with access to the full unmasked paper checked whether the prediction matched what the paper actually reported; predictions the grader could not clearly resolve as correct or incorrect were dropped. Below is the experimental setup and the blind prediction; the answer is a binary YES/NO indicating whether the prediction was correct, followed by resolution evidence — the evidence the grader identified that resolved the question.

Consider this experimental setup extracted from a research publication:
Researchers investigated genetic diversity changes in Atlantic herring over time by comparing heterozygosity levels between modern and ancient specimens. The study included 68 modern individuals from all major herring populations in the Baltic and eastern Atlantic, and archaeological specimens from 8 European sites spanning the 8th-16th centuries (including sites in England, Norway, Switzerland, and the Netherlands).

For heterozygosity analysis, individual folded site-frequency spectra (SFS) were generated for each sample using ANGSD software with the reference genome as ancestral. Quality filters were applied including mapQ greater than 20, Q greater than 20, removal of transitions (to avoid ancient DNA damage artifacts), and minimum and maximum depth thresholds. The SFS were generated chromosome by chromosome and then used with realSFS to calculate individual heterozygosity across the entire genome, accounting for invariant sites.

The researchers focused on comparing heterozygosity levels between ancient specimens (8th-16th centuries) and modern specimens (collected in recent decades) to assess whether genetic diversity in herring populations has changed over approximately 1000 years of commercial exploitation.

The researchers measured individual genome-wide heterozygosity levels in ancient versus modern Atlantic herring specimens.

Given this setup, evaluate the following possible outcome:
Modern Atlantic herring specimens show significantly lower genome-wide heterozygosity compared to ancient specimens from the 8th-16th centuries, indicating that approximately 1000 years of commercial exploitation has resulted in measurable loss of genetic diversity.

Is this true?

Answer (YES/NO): YES